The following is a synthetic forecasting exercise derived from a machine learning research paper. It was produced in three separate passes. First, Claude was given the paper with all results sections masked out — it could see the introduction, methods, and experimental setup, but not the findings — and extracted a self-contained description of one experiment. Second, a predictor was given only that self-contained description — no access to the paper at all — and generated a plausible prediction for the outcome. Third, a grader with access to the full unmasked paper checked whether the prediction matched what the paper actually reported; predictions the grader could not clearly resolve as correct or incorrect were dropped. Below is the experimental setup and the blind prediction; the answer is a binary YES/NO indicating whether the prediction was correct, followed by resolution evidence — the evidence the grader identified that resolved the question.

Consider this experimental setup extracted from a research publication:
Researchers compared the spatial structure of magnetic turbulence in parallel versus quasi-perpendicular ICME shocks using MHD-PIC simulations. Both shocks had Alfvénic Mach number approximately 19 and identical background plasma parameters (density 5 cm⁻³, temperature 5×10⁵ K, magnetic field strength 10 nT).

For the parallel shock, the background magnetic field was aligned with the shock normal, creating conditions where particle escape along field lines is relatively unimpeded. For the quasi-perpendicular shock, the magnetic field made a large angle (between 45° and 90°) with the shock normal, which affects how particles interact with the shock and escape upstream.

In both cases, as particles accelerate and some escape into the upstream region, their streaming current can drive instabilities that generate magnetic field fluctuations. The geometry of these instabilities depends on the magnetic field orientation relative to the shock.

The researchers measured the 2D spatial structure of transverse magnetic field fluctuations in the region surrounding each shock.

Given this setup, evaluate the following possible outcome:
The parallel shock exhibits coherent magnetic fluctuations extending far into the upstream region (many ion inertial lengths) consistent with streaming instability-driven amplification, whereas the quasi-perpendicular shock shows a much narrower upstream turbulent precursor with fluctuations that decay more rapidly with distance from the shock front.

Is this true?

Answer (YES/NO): NO